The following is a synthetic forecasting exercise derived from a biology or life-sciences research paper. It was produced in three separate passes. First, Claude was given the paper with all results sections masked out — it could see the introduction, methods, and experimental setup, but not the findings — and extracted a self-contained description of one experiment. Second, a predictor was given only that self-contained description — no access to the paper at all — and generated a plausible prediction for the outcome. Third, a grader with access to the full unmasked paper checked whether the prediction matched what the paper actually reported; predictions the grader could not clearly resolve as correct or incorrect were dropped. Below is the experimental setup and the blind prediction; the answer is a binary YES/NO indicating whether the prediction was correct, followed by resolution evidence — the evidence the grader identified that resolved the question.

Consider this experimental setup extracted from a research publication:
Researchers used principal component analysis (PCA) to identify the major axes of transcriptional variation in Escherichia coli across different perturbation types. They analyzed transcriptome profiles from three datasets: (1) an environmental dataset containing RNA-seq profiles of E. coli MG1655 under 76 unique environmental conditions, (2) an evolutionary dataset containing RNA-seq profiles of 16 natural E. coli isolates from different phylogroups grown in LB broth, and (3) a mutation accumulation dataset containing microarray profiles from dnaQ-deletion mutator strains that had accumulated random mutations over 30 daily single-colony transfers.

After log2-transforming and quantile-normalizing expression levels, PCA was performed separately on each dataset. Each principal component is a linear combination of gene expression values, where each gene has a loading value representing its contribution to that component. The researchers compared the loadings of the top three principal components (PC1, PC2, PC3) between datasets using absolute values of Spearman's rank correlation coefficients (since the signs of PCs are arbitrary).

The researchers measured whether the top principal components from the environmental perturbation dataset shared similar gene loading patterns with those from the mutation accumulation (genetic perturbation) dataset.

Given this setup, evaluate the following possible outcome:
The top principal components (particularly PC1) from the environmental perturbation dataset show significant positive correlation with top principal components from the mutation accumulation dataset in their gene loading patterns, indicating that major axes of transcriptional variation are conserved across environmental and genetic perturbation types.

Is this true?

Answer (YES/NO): YES